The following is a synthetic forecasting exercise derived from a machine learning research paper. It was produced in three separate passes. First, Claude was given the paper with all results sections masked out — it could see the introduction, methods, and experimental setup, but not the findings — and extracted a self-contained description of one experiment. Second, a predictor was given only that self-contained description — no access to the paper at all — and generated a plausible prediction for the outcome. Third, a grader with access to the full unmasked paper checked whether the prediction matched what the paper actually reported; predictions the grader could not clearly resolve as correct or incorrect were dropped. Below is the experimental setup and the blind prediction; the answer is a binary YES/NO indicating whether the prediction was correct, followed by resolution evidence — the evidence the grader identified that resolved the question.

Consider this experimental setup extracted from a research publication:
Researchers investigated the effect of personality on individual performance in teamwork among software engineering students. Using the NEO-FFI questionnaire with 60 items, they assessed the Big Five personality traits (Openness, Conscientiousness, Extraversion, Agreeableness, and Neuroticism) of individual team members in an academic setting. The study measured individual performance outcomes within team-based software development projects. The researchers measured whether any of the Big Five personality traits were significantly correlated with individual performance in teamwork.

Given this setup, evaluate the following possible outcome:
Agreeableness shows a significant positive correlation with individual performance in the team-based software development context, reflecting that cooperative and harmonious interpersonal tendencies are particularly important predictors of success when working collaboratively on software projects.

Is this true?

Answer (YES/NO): NO